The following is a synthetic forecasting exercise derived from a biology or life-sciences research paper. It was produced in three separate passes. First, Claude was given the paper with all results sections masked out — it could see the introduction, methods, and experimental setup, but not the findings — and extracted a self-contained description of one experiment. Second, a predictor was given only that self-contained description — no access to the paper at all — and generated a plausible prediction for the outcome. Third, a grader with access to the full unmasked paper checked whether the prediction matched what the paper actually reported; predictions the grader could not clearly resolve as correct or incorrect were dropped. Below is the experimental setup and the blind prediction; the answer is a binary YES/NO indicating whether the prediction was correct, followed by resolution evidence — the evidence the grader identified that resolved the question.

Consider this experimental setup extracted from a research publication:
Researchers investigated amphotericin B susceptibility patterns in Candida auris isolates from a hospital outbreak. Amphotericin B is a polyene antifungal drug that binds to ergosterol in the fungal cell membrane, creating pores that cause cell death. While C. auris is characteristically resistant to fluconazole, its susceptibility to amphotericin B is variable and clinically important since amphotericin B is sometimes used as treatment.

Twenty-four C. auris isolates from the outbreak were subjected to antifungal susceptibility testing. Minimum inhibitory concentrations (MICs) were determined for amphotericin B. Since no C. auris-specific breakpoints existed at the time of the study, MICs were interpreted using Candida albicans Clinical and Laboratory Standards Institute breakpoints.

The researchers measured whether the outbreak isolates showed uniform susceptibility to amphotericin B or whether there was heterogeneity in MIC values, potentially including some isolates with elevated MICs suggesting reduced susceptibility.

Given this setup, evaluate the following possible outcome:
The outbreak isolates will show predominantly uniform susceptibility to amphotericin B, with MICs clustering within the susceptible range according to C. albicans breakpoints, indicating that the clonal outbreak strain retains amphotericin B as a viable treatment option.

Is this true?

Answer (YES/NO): NO